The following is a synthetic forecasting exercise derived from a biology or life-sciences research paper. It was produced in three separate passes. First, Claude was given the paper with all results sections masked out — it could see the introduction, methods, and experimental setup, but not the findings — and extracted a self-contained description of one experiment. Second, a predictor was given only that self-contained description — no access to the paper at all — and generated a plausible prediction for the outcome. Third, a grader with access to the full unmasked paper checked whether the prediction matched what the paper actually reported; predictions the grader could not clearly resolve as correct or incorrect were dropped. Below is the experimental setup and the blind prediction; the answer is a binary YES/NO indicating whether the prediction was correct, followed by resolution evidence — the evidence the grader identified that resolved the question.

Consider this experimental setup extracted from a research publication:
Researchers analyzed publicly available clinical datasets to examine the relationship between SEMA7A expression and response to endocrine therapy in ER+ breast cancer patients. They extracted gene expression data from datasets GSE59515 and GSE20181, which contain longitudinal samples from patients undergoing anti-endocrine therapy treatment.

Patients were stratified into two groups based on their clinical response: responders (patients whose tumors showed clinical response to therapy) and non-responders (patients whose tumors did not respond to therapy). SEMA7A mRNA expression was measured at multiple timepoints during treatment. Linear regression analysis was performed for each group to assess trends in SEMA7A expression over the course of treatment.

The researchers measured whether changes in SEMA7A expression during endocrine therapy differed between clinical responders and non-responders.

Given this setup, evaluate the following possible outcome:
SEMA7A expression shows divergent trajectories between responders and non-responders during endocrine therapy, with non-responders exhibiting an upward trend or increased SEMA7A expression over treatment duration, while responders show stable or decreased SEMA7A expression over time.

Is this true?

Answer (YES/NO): YES